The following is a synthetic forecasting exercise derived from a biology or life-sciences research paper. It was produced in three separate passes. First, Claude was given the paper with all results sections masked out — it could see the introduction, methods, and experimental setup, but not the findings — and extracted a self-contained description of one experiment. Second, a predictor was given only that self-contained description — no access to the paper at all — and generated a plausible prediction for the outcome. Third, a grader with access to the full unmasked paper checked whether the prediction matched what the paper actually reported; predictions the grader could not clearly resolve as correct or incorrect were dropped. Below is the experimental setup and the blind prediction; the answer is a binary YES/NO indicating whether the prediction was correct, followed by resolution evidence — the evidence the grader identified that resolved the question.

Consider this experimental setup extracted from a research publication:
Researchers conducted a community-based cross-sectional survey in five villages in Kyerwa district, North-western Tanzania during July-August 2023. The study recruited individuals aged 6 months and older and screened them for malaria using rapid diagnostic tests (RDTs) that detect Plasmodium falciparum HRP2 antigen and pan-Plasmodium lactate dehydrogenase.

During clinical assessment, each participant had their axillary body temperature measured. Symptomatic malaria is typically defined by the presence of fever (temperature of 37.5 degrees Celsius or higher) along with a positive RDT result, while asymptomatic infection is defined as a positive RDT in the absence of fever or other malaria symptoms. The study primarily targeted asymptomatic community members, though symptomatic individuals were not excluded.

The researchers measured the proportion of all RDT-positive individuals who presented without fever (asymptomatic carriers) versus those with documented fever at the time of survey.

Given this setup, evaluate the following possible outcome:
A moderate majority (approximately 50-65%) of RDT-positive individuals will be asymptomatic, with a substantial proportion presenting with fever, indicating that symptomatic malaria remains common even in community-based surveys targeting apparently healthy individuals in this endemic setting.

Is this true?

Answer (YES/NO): NO